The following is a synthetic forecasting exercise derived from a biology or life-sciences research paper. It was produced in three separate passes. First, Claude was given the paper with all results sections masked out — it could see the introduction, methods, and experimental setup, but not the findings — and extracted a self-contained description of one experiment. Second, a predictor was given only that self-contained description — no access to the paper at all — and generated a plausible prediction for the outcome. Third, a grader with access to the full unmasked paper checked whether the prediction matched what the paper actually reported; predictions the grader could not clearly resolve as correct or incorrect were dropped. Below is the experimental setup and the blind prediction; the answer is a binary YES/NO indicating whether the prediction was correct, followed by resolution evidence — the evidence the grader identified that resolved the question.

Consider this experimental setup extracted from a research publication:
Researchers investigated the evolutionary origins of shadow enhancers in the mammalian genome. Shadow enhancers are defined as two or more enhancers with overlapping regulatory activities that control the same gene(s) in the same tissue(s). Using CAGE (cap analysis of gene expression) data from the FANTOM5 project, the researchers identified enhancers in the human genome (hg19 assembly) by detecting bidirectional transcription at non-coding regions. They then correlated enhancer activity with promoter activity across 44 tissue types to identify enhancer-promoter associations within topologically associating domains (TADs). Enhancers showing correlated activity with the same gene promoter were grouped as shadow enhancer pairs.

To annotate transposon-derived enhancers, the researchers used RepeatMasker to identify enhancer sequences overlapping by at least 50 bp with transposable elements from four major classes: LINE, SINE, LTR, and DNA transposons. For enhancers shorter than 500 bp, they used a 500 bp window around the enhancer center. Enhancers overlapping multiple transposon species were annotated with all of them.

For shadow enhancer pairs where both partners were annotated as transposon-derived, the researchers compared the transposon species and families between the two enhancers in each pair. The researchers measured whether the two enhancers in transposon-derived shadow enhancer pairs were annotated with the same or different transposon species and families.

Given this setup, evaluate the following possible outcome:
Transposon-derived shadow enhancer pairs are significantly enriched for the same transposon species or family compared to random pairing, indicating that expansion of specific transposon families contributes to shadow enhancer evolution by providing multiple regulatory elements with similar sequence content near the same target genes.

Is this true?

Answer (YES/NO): NO